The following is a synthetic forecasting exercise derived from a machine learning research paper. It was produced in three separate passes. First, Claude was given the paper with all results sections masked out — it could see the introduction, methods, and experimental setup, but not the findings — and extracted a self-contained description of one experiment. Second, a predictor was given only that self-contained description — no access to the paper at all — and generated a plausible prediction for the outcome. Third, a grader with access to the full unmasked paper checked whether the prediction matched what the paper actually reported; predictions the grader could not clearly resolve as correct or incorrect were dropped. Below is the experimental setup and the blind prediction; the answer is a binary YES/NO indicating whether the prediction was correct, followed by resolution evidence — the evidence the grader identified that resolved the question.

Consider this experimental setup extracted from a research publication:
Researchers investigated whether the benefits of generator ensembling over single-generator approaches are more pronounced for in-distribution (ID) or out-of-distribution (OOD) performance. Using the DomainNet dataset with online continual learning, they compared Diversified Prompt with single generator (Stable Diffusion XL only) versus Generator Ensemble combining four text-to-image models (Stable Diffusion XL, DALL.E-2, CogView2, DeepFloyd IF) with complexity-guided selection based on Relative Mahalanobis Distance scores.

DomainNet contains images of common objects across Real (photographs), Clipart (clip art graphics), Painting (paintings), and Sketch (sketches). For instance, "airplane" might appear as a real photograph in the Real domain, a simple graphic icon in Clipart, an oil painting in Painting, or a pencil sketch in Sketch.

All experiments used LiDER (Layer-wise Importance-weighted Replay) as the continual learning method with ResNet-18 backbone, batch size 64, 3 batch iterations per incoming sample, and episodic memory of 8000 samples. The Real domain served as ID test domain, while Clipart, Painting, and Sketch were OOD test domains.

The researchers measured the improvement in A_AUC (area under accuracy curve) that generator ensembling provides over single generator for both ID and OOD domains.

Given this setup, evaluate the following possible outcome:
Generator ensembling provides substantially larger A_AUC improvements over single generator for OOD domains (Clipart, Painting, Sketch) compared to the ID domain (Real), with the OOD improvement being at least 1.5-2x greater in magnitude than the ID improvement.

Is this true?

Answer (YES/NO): NO